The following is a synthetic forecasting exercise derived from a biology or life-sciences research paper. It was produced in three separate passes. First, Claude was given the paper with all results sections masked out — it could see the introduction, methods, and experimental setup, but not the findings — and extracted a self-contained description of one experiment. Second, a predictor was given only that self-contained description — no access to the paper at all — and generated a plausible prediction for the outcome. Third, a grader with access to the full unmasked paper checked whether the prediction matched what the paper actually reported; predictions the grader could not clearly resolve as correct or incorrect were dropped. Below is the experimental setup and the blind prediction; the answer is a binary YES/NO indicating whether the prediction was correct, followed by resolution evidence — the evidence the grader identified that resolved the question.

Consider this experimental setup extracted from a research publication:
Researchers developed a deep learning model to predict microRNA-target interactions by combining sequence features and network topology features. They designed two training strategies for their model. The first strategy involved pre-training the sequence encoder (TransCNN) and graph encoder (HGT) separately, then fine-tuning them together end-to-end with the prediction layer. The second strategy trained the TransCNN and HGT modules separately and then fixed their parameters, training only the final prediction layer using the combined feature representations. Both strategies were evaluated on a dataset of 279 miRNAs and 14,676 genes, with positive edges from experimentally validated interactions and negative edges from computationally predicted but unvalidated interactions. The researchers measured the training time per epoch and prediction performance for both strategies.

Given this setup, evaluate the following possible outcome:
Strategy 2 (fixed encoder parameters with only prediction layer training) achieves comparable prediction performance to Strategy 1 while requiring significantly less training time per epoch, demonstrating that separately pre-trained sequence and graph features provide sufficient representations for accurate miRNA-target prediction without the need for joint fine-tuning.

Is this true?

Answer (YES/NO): YES